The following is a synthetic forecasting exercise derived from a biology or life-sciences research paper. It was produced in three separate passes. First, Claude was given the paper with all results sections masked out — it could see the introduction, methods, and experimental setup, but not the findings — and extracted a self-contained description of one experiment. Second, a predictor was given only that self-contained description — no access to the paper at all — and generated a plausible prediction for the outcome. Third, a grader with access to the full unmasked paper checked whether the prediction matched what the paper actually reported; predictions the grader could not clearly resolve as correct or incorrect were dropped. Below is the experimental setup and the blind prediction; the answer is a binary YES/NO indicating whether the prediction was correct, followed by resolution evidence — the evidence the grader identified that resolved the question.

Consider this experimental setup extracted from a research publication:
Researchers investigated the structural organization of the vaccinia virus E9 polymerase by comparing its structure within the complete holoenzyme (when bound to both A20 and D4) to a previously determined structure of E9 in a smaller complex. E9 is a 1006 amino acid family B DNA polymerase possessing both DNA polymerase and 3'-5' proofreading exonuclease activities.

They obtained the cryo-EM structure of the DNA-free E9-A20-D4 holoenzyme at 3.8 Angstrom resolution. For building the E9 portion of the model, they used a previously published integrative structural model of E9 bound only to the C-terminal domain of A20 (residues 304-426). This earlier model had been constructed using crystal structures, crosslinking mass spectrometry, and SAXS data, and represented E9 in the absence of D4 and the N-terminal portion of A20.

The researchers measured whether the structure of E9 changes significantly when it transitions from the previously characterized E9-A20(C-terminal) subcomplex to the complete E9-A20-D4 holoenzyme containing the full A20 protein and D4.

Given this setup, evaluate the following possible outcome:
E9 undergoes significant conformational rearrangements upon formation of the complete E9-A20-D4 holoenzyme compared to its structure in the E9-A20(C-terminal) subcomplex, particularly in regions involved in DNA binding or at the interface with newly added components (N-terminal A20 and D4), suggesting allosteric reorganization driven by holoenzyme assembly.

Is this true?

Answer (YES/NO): NO